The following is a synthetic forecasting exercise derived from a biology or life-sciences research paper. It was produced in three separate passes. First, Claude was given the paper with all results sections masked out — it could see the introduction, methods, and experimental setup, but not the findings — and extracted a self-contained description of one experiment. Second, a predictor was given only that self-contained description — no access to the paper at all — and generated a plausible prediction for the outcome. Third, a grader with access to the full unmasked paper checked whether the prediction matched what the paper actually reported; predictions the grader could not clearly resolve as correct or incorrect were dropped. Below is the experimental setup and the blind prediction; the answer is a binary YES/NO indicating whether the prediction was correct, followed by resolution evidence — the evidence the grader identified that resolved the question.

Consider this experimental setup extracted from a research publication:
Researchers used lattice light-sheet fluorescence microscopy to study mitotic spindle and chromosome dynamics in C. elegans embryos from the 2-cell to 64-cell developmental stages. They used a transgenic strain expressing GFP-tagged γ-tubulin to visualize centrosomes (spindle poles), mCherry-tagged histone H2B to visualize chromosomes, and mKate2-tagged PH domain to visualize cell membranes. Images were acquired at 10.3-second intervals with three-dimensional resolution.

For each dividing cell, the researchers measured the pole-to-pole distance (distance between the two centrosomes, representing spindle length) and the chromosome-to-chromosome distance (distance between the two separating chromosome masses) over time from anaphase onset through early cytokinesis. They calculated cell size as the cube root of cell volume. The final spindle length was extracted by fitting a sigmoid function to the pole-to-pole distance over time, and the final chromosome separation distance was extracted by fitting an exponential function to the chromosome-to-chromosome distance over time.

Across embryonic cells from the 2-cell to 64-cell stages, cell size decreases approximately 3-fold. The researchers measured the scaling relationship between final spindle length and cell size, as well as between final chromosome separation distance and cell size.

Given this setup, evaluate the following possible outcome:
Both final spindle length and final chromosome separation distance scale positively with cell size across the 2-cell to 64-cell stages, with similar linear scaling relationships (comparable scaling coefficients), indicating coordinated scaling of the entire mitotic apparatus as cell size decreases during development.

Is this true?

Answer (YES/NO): NO